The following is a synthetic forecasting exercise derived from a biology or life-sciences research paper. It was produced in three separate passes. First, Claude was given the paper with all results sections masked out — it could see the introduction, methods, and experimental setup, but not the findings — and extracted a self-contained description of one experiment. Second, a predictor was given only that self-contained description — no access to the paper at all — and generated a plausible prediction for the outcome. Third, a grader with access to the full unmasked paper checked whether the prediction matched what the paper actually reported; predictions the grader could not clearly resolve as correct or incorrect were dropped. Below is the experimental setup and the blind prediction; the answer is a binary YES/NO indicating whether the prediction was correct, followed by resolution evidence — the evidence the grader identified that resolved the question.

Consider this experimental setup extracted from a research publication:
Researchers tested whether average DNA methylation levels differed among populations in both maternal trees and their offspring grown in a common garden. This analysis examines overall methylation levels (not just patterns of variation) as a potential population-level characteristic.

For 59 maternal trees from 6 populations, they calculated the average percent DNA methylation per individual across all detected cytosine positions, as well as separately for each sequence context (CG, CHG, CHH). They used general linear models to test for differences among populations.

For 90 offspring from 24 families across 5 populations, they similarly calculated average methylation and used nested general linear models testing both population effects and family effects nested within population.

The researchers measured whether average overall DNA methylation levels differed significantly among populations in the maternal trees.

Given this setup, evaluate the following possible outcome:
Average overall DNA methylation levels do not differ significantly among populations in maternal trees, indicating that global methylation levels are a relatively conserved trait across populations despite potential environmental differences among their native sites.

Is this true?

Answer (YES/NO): NO